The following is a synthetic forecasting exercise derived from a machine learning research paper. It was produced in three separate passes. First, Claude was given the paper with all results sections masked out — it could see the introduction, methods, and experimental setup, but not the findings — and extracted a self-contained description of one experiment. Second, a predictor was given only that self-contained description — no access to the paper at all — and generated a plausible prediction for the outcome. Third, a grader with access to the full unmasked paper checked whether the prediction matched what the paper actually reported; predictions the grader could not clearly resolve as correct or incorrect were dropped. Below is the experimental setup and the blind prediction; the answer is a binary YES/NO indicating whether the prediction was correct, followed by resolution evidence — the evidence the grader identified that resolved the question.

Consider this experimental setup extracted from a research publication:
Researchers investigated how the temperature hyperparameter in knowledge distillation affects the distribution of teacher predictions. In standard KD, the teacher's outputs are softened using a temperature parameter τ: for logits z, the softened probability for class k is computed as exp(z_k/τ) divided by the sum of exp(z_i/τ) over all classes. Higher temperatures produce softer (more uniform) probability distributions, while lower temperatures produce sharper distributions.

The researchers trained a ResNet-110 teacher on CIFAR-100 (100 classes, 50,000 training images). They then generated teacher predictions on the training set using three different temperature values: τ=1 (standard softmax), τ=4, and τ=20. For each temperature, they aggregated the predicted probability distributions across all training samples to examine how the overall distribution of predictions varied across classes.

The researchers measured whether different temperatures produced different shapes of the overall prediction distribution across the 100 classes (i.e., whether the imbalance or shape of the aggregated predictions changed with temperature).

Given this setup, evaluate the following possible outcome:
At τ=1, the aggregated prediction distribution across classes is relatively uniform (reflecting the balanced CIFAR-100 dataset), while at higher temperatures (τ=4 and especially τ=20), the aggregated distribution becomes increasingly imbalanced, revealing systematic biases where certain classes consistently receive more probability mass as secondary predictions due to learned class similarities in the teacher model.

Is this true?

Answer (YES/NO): NO